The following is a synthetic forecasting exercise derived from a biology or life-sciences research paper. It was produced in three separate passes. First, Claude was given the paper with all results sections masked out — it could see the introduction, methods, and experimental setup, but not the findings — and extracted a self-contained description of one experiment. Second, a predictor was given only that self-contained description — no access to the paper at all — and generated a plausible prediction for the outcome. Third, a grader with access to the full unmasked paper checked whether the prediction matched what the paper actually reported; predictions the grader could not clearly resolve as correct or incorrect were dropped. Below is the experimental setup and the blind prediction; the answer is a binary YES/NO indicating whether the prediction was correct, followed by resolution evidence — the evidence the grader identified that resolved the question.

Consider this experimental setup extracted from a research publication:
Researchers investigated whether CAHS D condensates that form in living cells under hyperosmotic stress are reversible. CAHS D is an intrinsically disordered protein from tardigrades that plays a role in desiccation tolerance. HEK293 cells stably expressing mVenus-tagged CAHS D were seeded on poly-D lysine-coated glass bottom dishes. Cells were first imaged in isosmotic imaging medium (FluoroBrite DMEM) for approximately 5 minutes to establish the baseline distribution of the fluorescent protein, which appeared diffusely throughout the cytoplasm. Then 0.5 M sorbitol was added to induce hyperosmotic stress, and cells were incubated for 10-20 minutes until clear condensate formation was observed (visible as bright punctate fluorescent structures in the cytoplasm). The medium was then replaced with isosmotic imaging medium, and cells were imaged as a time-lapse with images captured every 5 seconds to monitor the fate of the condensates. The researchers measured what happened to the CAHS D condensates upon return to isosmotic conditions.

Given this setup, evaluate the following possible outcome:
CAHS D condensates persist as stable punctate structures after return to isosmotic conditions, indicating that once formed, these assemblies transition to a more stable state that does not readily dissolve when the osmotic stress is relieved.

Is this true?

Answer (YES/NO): NO